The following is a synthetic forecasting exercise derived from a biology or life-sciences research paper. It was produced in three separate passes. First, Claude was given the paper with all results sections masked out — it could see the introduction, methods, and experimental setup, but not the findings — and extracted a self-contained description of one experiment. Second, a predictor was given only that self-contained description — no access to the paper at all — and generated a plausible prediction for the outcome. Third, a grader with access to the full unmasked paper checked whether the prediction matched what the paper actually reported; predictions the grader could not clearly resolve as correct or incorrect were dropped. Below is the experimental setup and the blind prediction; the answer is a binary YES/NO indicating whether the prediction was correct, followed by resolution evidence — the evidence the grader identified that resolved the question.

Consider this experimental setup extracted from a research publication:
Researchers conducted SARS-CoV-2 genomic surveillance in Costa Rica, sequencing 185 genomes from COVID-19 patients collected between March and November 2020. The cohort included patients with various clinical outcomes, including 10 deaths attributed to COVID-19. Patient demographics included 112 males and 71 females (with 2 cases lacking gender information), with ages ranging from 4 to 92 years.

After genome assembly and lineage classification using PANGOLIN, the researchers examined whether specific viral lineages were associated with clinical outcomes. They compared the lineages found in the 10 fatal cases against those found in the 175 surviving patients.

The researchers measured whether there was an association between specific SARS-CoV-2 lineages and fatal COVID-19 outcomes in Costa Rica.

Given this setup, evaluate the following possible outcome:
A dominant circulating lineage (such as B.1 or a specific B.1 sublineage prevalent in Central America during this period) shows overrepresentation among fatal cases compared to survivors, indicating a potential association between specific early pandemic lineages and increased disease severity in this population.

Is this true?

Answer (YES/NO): NO